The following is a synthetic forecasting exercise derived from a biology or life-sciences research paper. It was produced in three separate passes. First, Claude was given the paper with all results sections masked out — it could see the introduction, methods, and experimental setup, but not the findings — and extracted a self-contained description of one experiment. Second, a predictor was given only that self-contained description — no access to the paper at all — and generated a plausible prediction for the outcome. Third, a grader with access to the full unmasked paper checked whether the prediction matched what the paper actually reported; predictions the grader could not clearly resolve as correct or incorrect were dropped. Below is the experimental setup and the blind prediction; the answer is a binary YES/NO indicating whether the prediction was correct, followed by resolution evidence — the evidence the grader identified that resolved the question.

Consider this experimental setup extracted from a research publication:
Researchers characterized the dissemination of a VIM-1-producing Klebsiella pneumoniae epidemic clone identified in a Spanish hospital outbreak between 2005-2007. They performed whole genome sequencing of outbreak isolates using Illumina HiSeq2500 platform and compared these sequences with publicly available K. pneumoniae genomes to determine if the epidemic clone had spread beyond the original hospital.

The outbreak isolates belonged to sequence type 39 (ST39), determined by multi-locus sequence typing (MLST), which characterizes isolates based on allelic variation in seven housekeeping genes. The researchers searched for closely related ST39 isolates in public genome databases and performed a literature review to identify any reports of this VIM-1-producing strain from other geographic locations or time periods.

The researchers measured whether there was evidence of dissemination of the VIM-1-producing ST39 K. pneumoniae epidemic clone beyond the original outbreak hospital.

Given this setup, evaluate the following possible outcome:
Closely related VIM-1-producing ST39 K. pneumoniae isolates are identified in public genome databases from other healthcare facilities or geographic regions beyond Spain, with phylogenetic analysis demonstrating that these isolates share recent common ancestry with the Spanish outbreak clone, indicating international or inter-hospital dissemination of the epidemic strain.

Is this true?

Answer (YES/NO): NO